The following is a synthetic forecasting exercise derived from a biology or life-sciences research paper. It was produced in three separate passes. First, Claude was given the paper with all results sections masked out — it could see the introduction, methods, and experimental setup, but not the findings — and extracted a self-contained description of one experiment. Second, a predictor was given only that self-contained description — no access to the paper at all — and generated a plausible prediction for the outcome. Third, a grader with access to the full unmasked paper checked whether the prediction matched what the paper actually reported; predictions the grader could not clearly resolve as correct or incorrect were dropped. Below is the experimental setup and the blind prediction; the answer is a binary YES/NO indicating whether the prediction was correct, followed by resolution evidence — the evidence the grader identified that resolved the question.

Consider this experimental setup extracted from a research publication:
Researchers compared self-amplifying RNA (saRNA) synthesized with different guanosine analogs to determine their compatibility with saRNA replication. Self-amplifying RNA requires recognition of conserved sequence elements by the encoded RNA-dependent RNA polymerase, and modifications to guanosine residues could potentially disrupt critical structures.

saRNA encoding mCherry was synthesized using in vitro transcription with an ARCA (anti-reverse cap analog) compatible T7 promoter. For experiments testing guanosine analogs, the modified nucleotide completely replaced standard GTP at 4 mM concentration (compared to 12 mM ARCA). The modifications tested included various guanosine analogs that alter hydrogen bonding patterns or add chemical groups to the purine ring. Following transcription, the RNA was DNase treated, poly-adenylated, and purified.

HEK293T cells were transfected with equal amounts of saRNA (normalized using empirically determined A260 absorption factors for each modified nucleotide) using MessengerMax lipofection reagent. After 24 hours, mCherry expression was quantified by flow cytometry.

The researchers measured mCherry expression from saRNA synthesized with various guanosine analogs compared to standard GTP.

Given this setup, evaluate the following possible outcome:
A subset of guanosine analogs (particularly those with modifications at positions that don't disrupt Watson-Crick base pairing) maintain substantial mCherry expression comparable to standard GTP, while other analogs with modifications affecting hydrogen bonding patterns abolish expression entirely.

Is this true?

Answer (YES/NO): NO